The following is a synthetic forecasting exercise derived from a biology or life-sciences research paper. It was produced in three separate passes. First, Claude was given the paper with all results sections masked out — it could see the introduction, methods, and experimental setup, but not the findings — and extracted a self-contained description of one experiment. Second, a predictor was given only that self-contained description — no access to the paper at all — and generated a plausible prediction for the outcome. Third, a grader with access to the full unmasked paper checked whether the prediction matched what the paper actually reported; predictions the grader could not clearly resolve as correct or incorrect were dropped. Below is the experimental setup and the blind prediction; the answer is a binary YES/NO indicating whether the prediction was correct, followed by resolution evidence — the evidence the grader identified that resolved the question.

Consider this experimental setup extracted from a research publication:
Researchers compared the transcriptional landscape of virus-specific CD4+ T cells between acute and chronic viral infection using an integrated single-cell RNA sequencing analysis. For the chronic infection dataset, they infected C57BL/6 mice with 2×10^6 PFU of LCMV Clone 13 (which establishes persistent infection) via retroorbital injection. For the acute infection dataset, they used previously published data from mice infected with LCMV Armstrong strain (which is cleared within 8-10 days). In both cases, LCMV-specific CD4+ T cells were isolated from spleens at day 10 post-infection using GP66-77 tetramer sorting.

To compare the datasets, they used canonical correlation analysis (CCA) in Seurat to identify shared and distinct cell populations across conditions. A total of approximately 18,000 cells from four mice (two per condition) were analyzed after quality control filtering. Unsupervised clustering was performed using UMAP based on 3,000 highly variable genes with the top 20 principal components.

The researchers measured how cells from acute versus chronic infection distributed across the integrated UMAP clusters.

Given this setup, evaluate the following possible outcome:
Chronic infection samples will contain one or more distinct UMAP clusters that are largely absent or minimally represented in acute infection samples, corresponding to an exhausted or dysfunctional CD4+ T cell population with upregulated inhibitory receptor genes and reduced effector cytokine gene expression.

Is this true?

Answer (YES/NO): NO